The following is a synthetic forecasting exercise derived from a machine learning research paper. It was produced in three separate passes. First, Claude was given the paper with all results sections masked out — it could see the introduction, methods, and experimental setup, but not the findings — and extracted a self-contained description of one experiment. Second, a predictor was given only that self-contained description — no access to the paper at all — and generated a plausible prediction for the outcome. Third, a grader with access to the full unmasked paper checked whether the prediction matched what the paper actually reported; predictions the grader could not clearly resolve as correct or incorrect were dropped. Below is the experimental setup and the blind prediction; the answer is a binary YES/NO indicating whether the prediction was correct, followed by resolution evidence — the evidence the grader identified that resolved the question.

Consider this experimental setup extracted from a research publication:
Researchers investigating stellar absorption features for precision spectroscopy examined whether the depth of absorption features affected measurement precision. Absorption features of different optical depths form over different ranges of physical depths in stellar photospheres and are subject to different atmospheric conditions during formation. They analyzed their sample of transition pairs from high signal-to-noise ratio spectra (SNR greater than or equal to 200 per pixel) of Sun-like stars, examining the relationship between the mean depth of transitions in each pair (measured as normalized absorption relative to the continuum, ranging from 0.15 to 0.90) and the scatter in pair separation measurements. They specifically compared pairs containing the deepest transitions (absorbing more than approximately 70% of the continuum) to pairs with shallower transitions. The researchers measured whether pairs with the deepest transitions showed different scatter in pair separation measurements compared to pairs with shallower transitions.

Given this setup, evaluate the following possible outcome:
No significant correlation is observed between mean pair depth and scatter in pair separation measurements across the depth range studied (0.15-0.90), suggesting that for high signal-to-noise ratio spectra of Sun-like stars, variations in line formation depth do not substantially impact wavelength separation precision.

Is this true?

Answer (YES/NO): YES